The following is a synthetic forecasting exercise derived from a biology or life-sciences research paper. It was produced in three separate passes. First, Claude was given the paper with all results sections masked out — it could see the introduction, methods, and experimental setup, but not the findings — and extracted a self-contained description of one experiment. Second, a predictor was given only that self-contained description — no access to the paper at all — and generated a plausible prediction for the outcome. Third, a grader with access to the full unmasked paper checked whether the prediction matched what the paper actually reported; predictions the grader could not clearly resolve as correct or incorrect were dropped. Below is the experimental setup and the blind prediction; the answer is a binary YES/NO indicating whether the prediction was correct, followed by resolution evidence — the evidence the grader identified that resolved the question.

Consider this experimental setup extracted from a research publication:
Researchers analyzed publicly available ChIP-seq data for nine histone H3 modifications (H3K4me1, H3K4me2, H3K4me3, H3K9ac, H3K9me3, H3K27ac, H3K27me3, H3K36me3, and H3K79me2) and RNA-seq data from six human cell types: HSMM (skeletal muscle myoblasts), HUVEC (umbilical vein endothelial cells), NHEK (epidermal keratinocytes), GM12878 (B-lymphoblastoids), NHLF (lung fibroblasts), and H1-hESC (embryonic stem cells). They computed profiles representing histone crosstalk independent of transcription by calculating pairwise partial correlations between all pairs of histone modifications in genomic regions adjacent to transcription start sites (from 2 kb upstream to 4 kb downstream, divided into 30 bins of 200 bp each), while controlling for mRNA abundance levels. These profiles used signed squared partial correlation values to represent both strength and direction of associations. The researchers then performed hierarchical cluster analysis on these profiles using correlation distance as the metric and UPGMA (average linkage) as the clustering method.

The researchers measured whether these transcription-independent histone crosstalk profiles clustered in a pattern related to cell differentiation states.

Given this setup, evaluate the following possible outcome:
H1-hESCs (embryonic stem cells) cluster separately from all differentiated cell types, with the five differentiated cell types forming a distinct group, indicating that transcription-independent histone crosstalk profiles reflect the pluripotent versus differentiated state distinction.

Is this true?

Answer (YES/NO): YES